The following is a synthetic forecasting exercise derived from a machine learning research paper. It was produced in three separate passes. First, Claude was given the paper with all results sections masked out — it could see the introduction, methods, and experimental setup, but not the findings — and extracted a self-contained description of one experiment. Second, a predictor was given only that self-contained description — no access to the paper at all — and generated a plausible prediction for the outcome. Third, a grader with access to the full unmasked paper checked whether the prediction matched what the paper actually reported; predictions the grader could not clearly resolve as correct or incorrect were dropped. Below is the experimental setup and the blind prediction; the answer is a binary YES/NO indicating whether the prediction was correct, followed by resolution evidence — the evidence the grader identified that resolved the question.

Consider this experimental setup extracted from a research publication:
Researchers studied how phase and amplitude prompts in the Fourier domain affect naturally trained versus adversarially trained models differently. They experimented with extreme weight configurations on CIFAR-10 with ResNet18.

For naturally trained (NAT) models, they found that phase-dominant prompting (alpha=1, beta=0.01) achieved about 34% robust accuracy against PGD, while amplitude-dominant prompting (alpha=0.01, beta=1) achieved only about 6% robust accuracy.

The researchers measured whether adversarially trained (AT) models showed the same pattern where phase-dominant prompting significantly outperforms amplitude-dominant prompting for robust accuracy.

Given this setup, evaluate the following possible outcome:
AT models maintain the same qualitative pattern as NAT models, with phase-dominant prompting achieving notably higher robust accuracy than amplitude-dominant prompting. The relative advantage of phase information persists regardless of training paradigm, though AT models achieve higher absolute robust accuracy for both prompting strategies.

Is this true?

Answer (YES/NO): NO